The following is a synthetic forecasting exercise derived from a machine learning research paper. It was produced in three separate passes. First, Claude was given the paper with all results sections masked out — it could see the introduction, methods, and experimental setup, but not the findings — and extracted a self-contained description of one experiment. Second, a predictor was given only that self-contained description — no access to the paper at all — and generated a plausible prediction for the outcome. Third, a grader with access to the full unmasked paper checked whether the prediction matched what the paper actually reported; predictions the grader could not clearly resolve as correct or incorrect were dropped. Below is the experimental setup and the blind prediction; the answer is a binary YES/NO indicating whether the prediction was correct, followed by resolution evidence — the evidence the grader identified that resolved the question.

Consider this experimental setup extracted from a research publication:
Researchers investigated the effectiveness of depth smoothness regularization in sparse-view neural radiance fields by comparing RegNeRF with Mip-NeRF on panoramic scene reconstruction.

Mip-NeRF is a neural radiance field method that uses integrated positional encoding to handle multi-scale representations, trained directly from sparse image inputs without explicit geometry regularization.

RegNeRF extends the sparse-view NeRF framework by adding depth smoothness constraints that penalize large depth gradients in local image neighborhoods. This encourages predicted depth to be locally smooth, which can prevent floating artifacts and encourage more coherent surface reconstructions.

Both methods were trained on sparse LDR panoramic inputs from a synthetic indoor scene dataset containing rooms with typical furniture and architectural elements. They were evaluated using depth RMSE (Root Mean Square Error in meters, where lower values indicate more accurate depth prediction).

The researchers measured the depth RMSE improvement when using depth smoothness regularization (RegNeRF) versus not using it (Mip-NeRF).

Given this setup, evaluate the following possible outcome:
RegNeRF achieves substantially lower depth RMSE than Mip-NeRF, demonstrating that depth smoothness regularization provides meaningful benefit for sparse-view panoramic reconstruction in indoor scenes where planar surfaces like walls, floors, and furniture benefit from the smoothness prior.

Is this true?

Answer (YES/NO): YES